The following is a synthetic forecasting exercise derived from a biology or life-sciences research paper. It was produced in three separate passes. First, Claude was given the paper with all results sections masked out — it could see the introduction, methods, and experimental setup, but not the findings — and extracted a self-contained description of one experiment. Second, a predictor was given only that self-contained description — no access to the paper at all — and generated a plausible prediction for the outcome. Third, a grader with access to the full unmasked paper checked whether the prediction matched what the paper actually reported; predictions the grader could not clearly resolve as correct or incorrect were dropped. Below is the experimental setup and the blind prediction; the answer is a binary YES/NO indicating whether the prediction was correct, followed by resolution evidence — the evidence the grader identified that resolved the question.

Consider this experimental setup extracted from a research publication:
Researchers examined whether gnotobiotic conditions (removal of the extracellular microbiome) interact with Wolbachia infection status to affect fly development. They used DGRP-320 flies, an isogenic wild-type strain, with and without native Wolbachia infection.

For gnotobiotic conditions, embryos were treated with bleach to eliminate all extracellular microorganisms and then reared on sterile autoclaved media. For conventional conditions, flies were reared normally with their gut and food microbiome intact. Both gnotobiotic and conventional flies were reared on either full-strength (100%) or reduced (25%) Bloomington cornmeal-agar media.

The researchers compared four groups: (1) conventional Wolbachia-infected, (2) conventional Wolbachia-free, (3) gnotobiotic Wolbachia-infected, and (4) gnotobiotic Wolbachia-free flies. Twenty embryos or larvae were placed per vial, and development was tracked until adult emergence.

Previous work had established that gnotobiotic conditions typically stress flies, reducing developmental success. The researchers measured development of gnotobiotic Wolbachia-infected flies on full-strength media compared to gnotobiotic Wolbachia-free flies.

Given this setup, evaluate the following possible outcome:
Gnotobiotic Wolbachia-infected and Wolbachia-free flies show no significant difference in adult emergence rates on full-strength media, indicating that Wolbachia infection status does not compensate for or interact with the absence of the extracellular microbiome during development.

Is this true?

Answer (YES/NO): NO